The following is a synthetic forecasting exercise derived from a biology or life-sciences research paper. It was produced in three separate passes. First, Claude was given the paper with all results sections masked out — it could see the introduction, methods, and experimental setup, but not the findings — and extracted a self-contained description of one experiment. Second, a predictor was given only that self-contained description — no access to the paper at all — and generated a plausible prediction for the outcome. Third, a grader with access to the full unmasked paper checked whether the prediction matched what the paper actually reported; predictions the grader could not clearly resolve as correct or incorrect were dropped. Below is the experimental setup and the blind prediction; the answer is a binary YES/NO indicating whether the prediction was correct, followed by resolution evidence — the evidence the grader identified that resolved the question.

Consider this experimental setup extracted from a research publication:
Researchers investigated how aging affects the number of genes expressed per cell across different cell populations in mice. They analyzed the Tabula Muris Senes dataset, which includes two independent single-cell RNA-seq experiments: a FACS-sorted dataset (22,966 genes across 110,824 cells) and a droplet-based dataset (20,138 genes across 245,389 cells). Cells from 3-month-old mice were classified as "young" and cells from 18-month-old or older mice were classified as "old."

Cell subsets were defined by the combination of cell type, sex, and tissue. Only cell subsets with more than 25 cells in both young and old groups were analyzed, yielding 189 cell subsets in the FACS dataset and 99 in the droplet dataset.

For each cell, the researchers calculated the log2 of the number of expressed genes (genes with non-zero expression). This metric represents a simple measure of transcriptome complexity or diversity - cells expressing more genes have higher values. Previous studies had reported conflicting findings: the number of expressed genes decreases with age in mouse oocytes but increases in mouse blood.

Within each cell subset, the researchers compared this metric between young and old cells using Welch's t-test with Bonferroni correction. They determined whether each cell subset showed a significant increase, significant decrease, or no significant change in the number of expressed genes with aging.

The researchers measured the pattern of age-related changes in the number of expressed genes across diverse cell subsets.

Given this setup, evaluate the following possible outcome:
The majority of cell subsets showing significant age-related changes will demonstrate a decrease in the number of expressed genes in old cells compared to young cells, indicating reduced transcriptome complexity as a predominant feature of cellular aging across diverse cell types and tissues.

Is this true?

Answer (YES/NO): YES